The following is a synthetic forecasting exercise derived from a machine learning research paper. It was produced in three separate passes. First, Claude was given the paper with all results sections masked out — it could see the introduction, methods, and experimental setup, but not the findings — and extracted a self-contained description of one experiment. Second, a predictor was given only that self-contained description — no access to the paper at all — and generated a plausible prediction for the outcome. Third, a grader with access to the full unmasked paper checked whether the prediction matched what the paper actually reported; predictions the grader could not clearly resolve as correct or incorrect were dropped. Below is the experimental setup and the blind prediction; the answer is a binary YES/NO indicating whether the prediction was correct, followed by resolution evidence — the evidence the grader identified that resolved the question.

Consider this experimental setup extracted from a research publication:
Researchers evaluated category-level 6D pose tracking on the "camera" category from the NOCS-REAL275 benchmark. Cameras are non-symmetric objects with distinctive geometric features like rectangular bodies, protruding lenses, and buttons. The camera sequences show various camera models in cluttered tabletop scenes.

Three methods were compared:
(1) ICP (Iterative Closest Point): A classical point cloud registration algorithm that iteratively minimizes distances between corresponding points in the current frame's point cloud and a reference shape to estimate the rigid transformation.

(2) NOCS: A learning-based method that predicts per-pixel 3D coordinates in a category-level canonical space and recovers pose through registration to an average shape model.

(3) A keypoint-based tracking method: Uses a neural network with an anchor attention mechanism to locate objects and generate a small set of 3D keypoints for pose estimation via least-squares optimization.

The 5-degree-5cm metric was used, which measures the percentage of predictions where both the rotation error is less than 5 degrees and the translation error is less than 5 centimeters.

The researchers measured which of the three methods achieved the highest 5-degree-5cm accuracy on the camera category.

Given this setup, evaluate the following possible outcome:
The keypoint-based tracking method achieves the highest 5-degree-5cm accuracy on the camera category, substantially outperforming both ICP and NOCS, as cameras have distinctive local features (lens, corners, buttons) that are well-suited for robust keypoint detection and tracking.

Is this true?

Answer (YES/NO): NO